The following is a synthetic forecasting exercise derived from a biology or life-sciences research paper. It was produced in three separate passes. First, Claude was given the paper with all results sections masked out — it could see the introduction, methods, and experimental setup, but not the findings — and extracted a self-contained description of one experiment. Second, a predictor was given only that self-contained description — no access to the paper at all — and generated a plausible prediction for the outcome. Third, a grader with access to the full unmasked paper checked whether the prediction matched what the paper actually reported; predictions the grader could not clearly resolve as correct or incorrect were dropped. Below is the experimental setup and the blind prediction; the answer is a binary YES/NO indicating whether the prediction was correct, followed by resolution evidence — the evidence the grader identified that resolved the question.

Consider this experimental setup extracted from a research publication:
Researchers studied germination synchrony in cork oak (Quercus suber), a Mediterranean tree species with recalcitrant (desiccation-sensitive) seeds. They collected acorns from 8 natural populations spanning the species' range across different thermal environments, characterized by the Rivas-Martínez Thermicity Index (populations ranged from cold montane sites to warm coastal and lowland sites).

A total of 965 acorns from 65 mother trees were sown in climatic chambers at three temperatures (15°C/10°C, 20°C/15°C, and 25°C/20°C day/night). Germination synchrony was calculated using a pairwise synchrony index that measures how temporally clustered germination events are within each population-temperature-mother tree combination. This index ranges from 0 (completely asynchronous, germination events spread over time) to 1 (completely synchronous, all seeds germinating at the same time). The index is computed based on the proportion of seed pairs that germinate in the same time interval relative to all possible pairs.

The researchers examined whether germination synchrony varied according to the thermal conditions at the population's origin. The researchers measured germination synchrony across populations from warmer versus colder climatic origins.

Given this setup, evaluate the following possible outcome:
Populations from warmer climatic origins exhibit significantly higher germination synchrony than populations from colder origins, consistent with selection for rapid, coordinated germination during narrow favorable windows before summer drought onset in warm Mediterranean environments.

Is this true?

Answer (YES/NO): YES